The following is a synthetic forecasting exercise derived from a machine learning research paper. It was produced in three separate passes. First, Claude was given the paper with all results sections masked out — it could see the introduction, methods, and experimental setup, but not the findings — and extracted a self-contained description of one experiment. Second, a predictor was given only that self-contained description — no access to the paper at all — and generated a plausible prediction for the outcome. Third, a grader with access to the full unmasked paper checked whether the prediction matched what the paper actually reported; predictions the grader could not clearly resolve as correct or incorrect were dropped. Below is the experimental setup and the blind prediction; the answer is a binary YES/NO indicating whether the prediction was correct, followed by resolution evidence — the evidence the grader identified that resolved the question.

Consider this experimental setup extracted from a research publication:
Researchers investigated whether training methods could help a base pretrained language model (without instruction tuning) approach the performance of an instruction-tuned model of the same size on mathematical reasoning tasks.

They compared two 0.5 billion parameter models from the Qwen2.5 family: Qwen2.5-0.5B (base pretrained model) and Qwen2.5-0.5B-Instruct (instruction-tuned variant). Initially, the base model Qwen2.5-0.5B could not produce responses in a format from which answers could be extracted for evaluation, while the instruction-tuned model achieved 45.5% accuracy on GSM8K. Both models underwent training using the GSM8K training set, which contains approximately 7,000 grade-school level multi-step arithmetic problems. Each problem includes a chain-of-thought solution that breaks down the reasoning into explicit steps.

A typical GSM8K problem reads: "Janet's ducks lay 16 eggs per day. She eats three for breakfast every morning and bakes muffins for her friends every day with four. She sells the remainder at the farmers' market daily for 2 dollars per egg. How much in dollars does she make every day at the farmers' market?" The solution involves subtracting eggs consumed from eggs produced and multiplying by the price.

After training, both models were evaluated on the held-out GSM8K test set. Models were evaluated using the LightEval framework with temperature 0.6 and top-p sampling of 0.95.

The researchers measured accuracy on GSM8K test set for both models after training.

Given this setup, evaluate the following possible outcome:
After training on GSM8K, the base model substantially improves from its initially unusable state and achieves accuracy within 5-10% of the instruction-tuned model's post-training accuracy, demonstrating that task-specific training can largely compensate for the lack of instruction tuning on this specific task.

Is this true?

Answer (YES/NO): NO